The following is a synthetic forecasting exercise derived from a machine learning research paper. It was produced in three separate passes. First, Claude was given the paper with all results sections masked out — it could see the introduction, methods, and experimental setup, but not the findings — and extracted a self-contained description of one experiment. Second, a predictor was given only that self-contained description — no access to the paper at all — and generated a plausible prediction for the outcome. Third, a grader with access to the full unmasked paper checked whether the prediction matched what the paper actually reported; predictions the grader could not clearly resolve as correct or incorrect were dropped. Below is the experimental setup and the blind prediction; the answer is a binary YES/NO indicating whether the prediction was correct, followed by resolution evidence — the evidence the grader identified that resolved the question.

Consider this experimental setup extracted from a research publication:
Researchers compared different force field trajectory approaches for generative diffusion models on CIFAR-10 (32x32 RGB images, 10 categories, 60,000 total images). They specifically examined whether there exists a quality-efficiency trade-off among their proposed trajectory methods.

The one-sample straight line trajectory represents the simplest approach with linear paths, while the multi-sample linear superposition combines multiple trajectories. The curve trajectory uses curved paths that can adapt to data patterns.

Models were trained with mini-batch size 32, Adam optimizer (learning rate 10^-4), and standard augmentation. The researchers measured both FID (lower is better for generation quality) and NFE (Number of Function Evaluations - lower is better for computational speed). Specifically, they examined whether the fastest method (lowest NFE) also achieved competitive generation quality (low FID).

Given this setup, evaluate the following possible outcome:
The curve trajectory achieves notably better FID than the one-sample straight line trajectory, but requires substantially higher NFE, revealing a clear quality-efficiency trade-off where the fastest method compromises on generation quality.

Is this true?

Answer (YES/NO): YES